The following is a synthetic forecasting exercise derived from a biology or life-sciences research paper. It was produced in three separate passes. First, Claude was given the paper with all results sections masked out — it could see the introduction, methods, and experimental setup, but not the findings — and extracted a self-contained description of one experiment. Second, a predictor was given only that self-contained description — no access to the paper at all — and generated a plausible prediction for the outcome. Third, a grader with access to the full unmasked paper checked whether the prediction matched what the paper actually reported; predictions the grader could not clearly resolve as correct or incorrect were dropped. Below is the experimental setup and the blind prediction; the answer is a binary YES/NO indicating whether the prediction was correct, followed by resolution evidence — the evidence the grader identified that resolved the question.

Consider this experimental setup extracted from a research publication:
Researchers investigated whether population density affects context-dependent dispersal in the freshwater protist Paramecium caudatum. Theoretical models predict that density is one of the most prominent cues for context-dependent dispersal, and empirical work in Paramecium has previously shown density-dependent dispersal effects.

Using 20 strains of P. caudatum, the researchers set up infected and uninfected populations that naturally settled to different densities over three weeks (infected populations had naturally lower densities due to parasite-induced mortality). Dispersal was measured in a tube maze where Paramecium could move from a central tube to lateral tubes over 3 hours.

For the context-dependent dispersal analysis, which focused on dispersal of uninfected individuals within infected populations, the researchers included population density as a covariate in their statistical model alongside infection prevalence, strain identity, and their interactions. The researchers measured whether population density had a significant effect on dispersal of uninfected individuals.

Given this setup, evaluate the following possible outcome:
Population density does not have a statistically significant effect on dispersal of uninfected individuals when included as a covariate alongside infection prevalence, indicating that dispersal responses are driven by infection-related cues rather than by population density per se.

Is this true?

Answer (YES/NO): NO